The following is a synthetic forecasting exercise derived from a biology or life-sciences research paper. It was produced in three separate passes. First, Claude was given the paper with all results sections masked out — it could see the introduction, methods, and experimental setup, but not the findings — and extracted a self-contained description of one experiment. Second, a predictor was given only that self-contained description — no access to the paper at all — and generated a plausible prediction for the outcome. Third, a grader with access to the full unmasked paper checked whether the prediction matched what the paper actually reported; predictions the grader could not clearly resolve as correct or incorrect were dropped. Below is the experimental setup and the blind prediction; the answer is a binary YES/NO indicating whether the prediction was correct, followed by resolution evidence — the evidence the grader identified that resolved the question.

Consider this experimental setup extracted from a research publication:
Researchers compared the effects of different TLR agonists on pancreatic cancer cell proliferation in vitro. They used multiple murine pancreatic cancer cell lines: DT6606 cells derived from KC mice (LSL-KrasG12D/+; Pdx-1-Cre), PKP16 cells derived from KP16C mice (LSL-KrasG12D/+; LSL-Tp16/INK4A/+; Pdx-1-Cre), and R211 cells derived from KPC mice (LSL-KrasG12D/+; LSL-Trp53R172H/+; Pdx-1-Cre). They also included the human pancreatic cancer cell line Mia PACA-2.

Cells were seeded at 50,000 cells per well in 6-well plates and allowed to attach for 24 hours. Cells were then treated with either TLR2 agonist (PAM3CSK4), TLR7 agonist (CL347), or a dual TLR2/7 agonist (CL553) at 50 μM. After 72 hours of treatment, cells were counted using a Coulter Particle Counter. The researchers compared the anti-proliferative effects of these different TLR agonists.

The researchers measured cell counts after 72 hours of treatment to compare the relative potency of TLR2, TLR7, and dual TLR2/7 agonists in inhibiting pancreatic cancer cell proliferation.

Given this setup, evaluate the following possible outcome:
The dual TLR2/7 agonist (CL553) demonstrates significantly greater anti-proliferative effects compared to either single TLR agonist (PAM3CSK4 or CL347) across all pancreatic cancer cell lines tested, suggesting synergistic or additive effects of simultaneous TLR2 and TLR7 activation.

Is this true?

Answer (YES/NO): NO